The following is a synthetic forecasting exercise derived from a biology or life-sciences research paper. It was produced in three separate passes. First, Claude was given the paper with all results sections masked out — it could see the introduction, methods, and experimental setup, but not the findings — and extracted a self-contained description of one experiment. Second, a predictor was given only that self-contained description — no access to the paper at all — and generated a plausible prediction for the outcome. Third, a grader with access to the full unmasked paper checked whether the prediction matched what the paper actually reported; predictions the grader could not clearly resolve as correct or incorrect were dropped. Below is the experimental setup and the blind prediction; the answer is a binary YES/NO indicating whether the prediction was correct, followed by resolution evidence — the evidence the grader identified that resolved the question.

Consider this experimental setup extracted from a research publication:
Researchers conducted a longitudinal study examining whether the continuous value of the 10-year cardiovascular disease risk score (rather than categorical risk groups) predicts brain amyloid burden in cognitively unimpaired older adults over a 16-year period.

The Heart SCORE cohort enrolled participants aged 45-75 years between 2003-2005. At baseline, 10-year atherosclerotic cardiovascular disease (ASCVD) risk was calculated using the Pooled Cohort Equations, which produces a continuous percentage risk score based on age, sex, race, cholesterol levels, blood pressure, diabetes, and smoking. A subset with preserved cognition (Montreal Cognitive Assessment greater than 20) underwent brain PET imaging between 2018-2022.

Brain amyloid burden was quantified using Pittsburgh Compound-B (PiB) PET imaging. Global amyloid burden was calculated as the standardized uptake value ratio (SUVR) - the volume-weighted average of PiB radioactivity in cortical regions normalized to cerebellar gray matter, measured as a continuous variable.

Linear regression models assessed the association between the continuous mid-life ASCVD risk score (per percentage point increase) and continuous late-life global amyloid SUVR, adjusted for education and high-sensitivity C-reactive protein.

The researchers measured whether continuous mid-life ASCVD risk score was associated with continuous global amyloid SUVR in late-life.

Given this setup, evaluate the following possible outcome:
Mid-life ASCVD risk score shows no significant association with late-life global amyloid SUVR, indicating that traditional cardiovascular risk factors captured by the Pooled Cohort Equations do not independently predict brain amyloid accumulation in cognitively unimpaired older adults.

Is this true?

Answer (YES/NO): YES